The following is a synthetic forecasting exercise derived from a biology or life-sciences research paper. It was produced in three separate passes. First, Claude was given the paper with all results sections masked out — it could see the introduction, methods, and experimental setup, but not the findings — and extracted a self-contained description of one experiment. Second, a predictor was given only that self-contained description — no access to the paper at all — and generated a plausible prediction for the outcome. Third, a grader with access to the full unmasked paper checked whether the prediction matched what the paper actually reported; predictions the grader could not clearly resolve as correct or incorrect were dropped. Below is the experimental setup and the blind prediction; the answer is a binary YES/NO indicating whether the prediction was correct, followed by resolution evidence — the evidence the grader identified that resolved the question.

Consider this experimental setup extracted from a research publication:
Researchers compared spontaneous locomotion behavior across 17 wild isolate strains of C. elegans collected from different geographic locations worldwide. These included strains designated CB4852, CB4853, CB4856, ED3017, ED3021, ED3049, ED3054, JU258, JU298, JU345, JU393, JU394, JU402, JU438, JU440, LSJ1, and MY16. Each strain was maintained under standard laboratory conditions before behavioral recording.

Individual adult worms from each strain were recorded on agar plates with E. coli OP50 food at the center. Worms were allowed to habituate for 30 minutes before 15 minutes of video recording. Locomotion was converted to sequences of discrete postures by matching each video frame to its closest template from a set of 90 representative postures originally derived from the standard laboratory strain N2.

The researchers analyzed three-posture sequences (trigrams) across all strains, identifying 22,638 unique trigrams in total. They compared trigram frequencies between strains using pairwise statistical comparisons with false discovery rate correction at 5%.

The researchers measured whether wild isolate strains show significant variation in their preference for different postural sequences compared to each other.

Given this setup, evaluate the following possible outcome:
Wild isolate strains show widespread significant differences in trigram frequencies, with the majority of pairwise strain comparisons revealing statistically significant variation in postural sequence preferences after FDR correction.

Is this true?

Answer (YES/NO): NO